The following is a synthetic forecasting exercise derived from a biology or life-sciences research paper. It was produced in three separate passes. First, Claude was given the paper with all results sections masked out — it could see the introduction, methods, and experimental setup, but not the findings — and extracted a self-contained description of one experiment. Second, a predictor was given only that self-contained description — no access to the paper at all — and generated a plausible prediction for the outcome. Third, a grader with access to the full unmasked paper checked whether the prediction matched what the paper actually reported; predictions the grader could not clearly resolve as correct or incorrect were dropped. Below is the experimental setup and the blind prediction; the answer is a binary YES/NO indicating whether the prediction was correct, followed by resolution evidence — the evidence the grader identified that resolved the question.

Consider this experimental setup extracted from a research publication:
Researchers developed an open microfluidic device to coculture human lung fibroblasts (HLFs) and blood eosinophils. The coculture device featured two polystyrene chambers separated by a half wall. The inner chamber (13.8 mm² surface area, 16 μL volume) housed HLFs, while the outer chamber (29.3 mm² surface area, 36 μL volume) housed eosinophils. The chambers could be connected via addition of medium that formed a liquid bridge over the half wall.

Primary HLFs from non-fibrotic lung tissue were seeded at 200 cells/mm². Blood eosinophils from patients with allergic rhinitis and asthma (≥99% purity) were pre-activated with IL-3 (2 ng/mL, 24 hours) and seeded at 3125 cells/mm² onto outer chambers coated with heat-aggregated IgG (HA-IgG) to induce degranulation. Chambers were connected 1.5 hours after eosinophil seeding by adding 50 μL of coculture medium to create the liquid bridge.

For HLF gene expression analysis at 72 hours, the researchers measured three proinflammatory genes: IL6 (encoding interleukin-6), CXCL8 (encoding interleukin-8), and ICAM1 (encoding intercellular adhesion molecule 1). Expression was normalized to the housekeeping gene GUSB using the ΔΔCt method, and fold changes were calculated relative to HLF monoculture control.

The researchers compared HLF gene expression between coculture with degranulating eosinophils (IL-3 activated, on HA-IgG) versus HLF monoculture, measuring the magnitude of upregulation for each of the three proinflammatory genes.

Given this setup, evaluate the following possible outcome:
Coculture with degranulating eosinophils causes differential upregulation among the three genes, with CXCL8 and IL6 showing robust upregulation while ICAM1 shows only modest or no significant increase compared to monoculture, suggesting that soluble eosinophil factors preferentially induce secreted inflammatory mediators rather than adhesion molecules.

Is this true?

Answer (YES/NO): NO